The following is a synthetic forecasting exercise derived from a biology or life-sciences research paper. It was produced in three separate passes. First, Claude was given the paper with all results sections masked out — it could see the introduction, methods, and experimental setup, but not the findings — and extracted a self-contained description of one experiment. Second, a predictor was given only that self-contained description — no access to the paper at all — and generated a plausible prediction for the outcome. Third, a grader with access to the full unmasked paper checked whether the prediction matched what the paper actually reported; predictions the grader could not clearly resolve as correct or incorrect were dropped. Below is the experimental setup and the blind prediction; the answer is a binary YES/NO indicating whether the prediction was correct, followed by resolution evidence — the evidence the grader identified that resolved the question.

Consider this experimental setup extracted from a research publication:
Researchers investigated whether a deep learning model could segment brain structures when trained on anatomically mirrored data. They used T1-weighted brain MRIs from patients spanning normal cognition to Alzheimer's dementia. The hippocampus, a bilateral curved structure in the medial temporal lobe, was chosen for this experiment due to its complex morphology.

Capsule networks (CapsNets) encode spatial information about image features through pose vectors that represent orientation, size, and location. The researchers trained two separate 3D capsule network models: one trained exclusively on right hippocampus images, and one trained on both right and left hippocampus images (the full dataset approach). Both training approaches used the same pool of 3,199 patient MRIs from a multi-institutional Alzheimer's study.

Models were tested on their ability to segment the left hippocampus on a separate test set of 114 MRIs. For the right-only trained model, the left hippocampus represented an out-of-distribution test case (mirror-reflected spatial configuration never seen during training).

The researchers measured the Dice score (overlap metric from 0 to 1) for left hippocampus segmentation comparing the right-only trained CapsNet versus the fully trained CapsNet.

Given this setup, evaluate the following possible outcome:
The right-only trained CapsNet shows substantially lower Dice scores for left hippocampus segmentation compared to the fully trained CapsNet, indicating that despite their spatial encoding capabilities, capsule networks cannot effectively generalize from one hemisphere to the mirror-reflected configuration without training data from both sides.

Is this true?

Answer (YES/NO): YES